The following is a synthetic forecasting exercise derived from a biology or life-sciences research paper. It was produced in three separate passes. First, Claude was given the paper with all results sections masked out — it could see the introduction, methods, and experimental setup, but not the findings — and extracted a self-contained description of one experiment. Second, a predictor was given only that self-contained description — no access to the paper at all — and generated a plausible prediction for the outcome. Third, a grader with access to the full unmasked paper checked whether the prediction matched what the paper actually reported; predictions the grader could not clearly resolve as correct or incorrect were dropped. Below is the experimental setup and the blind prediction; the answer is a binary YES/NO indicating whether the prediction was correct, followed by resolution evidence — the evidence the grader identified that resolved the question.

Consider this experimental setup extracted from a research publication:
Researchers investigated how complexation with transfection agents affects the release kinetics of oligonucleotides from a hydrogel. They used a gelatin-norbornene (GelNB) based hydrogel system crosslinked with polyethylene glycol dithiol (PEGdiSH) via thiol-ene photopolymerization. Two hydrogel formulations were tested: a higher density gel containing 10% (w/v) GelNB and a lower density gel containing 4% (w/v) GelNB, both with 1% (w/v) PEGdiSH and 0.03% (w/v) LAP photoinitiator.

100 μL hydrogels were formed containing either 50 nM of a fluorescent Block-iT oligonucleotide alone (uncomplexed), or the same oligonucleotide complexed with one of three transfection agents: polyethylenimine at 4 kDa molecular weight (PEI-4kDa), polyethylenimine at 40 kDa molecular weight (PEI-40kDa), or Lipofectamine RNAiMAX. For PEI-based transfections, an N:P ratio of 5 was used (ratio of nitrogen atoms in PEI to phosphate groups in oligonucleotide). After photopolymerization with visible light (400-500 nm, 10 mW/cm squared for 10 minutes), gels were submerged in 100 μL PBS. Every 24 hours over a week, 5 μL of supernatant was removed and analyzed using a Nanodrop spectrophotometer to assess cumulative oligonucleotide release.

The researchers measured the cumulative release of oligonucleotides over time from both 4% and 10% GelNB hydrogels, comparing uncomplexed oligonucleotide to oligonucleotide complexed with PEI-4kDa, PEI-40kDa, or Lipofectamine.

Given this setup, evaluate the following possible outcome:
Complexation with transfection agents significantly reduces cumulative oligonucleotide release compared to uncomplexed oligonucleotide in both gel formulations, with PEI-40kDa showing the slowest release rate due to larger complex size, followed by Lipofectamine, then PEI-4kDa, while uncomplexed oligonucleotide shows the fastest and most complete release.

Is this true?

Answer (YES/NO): NO